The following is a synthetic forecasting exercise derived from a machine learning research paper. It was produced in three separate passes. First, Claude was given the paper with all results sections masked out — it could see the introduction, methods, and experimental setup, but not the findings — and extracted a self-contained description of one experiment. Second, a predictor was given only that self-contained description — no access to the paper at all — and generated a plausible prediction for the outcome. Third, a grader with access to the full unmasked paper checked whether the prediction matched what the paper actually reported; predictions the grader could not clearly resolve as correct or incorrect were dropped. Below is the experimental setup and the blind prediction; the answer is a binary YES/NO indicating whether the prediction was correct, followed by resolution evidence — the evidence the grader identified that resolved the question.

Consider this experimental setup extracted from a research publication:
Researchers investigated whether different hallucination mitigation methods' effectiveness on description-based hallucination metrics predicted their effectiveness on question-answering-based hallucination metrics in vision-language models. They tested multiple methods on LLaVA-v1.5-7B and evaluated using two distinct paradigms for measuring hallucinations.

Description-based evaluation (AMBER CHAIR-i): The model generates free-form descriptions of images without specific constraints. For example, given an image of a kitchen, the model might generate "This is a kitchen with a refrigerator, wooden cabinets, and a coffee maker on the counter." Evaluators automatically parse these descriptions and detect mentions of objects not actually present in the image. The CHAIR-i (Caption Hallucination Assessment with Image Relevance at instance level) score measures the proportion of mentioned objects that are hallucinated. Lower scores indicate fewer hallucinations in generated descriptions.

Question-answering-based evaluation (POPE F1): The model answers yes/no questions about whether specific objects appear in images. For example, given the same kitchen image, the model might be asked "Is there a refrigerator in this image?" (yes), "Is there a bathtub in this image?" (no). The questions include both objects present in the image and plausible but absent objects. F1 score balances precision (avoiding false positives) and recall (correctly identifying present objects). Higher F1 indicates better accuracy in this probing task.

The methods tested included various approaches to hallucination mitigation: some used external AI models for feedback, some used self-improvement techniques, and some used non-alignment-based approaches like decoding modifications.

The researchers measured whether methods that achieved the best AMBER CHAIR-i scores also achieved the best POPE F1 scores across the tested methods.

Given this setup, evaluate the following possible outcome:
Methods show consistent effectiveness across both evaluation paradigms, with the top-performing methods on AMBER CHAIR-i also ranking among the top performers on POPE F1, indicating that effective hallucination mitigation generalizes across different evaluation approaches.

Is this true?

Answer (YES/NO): NO